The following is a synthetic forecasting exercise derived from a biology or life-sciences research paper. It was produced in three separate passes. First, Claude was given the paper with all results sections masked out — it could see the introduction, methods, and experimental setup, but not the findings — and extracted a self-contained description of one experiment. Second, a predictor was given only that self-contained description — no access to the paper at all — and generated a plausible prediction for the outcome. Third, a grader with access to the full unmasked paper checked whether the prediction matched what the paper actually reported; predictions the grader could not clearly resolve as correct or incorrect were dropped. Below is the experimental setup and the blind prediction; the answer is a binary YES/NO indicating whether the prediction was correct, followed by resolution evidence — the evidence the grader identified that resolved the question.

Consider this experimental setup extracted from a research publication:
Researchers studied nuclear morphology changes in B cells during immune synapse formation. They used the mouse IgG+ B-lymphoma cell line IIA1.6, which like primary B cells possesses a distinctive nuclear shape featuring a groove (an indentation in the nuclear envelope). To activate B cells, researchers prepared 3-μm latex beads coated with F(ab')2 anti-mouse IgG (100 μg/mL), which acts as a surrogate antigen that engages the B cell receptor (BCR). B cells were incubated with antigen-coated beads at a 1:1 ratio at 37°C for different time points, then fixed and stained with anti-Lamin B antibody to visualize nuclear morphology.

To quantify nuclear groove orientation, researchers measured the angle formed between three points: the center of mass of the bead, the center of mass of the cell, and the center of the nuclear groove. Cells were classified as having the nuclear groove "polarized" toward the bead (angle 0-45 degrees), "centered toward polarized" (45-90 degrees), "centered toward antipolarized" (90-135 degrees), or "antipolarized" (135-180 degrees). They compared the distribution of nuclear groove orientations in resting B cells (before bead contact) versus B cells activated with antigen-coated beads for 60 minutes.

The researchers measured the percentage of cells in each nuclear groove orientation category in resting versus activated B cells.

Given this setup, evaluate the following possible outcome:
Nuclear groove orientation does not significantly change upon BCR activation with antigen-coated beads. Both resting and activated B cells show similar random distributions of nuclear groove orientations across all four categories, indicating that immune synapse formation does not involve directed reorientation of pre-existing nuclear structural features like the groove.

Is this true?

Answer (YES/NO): NO